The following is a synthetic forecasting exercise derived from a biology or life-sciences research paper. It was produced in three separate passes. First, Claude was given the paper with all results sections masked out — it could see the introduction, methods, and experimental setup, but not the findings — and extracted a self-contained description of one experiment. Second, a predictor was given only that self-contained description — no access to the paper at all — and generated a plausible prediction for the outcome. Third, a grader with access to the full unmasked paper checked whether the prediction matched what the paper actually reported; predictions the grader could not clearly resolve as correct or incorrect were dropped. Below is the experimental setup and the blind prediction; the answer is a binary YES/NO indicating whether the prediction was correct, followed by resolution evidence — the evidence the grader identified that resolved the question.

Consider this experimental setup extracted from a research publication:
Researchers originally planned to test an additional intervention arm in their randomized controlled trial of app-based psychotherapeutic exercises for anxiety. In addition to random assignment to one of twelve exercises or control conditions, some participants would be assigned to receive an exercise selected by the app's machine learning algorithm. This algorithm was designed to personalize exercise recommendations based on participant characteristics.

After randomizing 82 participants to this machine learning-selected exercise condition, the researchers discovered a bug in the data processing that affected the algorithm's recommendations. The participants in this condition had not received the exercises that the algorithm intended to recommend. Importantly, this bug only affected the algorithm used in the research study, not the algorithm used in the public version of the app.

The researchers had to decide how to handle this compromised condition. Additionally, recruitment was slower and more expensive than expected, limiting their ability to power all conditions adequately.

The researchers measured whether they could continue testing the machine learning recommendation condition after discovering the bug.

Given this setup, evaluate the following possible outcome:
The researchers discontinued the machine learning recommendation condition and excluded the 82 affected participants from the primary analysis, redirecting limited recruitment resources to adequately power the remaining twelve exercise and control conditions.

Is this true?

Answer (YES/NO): YES